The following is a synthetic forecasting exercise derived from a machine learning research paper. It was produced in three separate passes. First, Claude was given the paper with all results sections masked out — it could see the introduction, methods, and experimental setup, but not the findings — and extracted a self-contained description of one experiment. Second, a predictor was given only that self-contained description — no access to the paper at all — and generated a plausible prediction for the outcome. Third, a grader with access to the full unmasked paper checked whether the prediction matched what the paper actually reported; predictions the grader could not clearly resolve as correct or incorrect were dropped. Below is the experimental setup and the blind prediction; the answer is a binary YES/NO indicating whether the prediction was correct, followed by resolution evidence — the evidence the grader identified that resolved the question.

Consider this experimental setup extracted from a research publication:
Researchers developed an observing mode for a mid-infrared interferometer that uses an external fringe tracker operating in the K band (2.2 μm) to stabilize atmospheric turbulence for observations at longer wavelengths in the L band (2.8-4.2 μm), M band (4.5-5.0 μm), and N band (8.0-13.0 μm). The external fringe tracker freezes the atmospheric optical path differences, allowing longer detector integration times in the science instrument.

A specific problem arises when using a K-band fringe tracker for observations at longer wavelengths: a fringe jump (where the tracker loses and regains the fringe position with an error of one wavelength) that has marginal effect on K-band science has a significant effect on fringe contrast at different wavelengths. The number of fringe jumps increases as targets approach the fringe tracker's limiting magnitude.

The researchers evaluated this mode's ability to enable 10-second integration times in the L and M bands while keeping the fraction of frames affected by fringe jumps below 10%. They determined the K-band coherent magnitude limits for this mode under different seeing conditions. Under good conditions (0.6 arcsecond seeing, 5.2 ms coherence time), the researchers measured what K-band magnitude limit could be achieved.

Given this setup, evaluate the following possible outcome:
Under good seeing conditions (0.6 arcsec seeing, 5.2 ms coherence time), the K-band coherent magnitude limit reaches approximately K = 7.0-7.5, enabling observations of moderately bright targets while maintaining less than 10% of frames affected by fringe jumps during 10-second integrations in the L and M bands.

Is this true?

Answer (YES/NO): NO